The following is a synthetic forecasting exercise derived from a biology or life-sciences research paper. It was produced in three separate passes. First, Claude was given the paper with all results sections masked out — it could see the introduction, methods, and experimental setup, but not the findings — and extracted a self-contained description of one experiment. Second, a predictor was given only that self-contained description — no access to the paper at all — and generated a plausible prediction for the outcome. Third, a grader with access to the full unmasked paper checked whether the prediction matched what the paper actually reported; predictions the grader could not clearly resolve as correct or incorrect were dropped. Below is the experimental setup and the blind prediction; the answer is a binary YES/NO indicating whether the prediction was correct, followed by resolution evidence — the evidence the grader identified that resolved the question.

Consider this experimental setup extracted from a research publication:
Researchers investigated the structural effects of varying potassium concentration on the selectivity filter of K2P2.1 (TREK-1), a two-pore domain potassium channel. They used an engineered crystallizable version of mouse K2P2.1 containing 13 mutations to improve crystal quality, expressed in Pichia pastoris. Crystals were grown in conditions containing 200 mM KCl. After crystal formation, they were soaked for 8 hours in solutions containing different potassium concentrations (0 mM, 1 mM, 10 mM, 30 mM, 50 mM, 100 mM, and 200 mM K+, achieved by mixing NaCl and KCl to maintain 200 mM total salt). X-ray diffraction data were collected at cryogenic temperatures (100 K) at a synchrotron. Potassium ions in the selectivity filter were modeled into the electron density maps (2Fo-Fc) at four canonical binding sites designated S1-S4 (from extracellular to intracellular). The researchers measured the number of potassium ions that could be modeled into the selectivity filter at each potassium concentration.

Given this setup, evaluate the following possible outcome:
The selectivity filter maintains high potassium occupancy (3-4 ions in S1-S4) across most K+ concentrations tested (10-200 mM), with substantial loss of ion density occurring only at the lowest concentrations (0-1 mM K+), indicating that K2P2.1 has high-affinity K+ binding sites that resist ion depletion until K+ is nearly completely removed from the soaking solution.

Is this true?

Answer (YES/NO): NO